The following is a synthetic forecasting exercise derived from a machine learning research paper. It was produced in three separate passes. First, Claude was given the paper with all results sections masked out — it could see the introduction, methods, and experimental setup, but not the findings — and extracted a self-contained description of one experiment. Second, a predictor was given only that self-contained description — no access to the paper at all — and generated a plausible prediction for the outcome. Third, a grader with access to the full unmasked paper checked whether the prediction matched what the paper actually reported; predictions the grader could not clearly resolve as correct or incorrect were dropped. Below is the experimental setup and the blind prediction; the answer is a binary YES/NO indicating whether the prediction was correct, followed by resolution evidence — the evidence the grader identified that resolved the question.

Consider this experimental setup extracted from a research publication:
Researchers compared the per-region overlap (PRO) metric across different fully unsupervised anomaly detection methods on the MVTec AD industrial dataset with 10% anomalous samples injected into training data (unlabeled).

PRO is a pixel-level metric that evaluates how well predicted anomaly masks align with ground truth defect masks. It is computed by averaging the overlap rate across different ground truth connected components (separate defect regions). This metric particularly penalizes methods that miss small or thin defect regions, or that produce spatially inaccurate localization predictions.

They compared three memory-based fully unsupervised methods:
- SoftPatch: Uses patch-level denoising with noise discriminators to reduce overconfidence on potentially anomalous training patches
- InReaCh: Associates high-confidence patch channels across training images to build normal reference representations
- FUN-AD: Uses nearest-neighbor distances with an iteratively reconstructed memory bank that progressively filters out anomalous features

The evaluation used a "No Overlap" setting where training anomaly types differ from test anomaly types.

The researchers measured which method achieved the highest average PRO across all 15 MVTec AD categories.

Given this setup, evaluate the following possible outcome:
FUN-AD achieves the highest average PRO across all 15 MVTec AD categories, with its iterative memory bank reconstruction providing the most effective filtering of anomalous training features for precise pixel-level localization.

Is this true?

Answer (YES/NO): NO